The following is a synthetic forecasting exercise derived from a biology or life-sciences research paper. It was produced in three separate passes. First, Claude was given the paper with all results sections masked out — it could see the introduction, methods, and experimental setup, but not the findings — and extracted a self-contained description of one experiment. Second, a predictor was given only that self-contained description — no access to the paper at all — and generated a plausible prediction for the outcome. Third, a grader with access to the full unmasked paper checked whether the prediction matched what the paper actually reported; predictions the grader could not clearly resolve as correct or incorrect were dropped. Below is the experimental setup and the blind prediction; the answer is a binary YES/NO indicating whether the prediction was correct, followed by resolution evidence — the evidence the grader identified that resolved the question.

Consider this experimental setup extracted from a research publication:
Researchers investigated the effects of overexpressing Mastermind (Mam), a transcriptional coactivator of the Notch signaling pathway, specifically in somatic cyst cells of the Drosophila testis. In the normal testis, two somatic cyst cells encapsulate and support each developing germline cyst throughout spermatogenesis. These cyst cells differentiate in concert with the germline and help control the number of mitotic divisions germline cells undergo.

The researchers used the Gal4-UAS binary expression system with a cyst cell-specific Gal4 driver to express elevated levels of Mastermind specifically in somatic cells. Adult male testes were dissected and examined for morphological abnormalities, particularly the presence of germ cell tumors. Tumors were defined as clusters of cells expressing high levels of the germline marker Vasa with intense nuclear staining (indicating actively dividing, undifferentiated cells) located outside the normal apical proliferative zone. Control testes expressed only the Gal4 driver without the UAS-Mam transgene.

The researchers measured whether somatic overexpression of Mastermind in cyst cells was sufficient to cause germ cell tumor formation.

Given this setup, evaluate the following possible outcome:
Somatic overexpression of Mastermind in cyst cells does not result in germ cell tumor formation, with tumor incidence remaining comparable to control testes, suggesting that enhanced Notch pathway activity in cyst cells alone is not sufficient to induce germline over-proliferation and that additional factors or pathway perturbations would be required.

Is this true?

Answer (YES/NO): NO